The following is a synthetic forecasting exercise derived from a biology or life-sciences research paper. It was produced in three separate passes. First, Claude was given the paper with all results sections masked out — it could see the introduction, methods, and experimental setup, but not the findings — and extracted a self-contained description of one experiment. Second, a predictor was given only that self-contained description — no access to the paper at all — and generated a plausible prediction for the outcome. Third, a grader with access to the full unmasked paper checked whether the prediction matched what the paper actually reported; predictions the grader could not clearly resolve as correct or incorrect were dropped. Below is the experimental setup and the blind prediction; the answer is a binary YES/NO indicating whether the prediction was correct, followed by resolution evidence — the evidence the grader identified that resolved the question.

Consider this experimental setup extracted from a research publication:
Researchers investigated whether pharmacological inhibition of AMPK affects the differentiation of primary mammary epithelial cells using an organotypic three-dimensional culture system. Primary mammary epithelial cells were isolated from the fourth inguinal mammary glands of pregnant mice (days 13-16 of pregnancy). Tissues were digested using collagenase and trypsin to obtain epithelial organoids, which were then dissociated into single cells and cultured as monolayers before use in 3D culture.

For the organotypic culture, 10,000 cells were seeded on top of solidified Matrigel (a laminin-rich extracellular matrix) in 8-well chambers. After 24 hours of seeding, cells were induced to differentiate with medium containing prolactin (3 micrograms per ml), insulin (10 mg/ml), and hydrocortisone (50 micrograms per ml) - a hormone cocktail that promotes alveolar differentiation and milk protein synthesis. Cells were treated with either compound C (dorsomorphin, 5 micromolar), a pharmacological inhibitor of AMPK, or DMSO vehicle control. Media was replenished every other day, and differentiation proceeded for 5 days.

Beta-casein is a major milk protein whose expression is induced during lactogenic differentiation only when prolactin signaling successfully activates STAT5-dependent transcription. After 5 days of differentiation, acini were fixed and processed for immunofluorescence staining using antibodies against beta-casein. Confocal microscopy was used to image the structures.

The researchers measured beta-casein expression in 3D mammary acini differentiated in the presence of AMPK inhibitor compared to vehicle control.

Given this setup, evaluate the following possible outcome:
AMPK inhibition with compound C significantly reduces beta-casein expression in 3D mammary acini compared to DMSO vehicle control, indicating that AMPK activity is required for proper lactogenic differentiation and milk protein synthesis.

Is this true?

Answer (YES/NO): NO